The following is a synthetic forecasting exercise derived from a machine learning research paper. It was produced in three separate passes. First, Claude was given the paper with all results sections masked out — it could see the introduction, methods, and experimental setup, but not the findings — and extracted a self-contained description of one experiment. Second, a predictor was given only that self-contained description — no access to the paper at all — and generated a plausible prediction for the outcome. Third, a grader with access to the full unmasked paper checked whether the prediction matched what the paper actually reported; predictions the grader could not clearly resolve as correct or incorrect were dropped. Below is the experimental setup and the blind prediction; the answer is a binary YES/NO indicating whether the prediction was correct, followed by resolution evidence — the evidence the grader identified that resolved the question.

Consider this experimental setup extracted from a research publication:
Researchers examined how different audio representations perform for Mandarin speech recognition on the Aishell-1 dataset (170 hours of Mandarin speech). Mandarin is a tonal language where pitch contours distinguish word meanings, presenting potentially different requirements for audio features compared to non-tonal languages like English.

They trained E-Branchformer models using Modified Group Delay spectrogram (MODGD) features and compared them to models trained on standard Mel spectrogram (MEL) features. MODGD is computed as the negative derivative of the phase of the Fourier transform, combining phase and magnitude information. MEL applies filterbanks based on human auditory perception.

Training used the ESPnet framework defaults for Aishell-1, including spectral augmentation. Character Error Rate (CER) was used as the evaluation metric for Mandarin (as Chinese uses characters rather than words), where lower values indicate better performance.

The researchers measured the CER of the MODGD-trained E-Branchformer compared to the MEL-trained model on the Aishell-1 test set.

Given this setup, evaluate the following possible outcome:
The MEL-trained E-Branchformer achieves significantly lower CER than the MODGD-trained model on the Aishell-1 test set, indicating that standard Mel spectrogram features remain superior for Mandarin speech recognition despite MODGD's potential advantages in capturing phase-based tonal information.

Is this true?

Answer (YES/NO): NO